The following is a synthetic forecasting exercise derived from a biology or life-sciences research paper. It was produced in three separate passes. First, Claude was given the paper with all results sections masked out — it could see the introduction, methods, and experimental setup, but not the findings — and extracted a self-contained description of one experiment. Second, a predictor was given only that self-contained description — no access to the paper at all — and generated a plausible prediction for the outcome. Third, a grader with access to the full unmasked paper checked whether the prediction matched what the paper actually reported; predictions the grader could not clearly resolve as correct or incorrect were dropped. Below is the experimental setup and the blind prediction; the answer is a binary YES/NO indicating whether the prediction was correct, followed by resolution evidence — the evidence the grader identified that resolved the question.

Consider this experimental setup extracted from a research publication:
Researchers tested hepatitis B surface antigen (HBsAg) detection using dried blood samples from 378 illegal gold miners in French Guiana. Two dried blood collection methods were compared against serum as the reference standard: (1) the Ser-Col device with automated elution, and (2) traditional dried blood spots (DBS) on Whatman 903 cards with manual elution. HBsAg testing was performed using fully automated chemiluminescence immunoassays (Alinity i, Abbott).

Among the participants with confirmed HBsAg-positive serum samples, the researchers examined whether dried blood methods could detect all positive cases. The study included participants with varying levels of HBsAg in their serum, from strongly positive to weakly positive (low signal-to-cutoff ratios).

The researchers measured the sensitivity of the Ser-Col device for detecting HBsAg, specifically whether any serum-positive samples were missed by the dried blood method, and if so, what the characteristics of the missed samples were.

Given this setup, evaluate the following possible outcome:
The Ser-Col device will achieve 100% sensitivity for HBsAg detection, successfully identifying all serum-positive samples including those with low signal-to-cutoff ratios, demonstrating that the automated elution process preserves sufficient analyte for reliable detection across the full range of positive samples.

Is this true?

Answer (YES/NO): NO